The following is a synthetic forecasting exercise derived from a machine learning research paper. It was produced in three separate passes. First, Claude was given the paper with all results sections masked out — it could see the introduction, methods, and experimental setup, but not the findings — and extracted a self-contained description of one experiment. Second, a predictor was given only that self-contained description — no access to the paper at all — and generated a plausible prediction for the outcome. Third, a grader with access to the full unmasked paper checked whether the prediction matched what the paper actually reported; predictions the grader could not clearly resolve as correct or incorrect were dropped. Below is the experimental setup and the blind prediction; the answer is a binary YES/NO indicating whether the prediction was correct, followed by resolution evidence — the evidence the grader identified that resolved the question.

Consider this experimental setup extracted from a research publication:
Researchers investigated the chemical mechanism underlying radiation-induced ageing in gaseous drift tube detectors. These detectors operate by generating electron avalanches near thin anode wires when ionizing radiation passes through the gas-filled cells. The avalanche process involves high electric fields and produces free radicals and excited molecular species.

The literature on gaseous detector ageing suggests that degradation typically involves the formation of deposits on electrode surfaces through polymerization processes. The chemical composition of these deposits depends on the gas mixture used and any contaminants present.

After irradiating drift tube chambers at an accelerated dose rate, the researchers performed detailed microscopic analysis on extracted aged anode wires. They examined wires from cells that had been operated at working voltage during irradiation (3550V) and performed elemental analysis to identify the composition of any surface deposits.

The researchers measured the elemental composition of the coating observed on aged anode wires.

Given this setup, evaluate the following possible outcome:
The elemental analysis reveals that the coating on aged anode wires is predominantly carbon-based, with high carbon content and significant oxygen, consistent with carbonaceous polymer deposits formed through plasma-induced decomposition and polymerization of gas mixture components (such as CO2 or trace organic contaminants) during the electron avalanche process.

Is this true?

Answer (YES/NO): NO